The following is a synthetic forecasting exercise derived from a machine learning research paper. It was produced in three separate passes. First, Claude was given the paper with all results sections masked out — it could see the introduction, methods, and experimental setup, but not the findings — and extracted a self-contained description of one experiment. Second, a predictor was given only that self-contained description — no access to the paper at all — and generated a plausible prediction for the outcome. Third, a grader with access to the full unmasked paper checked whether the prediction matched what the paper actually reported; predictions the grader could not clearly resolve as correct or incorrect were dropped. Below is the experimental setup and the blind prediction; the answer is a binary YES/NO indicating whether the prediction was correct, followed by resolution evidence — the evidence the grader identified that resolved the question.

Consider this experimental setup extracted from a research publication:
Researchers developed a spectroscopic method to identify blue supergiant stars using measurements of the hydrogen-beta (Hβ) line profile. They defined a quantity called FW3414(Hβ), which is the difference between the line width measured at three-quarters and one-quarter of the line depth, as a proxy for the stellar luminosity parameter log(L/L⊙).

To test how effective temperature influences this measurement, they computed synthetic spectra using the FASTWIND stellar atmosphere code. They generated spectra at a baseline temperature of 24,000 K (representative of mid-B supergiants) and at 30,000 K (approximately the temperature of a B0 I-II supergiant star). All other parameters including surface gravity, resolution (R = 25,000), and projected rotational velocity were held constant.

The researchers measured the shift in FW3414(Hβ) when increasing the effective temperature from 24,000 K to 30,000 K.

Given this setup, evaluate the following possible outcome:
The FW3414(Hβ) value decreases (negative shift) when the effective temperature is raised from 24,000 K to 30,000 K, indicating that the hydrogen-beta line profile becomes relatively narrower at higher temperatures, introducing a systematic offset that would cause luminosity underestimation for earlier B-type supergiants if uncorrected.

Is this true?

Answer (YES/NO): NO